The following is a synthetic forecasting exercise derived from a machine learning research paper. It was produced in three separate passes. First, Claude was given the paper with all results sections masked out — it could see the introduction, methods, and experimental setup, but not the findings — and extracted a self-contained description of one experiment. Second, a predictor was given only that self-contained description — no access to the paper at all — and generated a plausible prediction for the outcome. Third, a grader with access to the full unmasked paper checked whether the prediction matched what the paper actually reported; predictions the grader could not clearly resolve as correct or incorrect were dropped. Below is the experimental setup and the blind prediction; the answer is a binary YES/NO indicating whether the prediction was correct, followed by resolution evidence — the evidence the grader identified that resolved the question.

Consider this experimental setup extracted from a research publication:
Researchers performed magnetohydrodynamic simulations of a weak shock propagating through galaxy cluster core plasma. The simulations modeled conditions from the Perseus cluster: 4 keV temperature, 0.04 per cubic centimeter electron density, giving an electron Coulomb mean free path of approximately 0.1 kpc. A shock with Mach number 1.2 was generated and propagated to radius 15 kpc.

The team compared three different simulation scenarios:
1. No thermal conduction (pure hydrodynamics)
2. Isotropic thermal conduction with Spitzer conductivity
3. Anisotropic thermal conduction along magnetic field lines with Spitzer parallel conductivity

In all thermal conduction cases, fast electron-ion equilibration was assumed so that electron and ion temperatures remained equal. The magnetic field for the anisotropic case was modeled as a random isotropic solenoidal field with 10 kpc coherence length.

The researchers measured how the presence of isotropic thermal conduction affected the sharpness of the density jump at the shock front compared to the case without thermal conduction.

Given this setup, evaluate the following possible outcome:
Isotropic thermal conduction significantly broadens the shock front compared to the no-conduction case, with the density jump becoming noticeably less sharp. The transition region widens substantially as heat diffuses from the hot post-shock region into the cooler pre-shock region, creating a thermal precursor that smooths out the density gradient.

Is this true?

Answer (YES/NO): YES